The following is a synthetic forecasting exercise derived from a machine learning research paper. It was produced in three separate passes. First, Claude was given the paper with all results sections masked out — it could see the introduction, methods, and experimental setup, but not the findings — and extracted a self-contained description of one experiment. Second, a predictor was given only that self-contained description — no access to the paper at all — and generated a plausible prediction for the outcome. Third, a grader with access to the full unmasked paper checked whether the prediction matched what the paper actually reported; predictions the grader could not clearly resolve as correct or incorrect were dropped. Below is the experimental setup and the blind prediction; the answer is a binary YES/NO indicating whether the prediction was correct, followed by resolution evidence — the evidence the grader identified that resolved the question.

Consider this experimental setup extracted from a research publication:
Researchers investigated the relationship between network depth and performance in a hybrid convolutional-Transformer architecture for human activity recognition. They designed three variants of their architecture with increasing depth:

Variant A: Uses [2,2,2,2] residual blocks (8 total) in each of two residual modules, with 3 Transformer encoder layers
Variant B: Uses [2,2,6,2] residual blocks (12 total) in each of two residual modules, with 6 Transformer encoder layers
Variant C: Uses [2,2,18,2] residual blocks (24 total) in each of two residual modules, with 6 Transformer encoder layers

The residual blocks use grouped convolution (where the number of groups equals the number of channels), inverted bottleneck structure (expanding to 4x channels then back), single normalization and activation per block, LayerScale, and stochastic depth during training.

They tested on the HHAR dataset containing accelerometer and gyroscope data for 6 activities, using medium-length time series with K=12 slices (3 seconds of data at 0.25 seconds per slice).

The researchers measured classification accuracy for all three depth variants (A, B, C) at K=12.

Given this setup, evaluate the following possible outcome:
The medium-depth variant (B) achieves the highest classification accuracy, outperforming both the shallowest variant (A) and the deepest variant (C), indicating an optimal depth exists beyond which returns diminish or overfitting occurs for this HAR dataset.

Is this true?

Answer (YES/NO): YES